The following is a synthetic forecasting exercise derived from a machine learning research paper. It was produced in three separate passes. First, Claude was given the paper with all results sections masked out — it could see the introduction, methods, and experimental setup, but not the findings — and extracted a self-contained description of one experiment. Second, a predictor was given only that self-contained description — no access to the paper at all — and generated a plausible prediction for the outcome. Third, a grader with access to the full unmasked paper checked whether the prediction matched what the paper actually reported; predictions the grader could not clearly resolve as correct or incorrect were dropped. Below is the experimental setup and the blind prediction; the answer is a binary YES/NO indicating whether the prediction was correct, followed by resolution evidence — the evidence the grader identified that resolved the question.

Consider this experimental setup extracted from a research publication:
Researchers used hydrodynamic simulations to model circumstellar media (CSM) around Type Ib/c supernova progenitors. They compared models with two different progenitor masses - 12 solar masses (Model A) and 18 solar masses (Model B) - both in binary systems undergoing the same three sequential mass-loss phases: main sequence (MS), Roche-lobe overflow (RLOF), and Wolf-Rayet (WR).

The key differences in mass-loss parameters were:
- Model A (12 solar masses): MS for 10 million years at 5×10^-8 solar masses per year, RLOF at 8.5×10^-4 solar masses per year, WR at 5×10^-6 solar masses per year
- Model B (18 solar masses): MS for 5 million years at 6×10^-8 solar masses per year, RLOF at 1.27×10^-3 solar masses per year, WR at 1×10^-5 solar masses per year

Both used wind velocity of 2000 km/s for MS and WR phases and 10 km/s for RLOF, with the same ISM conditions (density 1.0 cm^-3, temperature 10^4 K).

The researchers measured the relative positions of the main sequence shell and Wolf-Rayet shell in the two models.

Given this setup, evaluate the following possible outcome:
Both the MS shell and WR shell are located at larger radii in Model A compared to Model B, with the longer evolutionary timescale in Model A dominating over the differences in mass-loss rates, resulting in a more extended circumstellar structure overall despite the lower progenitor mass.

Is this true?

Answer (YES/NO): NO